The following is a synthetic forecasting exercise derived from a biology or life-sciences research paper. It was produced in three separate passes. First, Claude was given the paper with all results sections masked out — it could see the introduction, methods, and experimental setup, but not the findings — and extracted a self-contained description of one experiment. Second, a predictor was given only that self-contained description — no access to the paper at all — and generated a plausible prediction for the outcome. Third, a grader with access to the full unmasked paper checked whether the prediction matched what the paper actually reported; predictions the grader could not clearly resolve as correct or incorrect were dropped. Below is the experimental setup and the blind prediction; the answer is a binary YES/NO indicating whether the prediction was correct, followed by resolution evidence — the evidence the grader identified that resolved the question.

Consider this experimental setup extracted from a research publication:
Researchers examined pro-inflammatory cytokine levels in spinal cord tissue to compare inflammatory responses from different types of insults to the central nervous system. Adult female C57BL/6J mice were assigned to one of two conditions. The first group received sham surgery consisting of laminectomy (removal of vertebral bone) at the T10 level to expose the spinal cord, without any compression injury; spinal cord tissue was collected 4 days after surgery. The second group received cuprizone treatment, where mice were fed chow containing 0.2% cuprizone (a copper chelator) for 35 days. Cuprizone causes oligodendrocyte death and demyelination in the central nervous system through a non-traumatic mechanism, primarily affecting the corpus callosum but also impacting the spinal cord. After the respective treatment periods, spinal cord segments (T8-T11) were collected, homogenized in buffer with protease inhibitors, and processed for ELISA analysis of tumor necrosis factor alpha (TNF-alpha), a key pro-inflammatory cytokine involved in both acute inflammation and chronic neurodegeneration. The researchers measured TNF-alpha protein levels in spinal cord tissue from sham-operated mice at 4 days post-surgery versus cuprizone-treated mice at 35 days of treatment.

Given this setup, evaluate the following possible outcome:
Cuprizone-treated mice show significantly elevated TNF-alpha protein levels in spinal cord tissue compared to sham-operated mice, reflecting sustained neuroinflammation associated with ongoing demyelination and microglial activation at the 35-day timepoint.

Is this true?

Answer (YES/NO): NO